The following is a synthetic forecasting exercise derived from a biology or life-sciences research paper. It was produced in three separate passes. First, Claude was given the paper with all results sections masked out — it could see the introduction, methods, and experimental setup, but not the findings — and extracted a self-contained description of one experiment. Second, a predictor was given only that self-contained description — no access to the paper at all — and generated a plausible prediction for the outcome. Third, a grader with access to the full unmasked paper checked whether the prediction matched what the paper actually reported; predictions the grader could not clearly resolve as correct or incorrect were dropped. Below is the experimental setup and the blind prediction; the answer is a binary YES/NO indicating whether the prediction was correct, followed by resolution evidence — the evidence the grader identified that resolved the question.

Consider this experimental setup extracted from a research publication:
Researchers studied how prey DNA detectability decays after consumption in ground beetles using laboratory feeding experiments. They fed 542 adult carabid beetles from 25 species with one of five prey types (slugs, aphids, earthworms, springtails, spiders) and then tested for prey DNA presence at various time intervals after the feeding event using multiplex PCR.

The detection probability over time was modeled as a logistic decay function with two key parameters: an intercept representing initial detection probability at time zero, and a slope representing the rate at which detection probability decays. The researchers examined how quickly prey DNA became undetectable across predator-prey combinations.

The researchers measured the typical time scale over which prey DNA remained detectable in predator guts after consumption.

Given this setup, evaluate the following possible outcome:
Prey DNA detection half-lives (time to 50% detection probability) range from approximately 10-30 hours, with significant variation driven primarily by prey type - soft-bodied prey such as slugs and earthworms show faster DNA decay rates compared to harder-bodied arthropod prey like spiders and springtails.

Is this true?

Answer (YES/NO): NO